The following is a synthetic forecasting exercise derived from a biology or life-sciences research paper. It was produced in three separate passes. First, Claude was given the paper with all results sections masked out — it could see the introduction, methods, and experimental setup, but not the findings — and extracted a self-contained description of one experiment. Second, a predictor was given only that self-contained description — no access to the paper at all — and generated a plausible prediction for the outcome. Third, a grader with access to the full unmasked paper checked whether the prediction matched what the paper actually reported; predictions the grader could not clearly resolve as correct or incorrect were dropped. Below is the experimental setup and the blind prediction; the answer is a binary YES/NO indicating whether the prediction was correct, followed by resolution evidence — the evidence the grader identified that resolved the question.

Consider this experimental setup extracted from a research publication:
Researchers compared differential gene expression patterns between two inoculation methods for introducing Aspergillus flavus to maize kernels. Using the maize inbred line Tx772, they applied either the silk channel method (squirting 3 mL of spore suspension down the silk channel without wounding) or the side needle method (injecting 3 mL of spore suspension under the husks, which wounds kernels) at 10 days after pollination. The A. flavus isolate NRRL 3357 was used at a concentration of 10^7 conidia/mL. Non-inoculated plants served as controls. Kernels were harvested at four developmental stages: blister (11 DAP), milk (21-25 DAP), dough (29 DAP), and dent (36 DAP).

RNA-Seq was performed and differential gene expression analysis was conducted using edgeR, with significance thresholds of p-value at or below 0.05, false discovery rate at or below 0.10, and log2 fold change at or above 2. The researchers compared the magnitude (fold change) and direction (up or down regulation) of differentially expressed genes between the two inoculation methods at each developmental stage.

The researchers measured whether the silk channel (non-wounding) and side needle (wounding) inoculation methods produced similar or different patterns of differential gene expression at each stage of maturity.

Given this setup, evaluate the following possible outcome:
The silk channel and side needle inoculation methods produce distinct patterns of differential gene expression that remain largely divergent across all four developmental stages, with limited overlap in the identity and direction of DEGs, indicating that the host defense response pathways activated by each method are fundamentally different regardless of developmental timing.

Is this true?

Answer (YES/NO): NO